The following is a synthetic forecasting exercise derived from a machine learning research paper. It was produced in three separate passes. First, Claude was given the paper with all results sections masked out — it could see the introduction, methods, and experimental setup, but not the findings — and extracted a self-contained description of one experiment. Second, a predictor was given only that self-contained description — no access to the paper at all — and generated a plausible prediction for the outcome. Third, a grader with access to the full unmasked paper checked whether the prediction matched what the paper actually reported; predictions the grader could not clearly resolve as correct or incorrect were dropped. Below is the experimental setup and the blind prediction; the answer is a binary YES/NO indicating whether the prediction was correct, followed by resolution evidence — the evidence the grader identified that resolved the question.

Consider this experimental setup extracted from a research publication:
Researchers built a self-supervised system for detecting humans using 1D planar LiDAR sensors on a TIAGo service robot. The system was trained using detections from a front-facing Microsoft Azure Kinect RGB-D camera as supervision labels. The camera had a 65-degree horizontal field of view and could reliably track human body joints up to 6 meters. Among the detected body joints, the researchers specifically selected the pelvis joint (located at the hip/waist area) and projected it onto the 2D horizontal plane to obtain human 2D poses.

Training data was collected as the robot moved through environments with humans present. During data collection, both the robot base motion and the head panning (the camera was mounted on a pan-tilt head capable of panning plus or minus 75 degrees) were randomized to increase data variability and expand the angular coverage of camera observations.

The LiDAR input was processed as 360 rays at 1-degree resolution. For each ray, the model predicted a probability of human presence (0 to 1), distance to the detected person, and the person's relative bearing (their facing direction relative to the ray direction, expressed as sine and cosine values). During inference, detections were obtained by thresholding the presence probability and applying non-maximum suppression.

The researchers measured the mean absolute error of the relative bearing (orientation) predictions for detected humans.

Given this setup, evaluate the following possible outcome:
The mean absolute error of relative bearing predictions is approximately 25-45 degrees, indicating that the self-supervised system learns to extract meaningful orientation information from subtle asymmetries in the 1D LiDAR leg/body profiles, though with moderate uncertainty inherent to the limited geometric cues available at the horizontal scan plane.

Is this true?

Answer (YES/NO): YES